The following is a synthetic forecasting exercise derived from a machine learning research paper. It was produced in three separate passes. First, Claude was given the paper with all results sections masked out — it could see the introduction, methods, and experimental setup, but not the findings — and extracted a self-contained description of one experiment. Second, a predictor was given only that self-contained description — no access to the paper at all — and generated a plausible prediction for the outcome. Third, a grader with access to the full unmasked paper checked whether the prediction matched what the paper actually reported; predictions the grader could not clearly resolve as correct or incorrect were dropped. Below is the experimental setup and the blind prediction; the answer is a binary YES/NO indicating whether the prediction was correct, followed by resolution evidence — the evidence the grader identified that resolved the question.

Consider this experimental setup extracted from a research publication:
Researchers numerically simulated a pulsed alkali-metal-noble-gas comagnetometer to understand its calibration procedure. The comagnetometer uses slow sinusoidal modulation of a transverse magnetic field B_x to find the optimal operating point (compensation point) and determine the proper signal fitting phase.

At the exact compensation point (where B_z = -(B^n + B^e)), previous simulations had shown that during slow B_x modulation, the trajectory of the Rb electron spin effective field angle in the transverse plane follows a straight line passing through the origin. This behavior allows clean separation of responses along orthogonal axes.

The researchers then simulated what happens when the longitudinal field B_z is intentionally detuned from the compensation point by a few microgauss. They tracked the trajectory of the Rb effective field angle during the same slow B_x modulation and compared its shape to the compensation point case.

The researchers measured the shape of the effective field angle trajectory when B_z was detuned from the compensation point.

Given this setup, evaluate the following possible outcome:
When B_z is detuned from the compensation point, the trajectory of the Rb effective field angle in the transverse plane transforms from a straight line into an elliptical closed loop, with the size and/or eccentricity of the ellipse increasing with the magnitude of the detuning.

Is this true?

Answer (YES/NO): YES